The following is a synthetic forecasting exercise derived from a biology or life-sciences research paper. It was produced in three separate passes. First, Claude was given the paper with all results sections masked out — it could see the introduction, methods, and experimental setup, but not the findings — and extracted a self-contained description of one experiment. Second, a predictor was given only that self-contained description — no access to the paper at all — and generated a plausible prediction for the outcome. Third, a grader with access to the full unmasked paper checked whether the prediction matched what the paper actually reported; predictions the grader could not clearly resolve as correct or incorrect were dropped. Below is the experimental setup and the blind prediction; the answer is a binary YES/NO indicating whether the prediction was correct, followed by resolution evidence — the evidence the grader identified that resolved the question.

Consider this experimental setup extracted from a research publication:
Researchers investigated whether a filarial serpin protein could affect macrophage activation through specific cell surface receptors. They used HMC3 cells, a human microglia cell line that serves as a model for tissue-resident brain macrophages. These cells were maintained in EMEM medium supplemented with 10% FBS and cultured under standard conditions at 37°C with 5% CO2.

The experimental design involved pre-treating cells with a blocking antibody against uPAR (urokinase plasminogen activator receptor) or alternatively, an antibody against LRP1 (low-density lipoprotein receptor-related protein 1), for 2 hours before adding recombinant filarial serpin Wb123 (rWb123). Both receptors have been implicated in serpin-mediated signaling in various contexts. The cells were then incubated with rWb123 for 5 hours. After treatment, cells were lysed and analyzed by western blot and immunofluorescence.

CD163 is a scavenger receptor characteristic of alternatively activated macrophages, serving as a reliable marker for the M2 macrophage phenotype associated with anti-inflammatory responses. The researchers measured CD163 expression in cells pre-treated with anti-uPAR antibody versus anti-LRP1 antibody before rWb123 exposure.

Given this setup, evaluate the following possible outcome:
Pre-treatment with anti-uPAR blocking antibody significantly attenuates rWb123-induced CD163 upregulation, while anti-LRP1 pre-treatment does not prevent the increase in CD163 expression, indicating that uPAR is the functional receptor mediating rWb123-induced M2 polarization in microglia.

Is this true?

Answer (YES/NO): YES